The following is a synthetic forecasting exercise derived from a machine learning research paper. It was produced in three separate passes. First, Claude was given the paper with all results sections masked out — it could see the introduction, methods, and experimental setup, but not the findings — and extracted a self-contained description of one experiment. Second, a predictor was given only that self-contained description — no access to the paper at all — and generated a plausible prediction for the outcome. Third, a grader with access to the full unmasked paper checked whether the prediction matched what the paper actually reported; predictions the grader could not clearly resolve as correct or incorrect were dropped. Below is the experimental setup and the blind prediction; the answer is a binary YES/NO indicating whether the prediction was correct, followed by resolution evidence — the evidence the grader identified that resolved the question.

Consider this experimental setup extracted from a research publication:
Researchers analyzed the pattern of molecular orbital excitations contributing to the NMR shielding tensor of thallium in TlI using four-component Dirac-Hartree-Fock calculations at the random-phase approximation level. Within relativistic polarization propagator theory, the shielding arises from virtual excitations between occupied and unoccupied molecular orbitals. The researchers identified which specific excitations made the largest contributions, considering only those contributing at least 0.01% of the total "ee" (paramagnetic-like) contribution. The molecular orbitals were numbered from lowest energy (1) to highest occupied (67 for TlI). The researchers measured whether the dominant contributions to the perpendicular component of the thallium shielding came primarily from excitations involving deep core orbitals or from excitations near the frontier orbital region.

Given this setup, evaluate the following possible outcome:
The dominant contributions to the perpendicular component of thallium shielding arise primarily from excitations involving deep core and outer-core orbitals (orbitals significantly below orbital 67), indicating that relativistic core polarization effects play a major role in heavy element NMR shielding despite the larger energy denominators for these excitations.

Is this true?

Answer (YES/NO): NO